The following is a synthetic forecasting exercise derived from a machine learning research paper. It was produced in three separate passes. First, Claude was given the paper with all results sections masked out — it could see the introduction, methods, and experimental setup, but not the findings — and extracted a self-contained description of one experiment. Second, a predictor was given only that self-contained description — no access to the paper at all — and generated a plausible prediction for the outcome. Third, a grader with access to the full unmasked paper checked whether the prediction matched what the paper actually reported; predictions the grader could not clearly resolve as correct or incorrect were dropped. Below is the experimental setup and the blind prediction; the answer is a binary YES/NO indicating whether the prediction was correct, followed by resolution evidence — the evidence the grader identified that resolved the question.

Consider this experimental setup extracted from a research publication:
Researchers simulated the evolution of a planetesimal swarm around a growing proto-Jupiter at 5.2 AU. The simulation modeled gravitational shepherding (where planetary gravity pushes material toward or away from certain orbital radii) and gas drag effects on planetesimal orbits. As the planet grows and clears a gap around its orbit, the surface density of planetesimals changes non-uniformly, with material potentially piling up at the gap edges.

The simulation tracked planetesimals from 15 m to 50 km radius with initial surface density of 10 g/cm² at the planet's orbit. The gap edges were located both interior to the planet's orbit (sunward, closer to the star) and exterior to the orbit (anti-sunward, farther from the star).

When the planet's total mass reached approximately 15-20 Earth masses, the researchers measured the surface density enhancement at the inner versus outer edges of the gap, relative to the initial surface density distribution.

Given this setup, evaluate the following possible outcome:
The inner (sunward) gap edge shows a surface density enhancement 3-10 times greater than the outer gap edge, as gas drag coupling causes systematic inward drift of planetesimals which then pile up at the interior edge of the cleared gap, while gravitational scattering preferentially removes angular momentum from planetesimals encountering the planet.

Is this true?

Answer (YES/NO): NO